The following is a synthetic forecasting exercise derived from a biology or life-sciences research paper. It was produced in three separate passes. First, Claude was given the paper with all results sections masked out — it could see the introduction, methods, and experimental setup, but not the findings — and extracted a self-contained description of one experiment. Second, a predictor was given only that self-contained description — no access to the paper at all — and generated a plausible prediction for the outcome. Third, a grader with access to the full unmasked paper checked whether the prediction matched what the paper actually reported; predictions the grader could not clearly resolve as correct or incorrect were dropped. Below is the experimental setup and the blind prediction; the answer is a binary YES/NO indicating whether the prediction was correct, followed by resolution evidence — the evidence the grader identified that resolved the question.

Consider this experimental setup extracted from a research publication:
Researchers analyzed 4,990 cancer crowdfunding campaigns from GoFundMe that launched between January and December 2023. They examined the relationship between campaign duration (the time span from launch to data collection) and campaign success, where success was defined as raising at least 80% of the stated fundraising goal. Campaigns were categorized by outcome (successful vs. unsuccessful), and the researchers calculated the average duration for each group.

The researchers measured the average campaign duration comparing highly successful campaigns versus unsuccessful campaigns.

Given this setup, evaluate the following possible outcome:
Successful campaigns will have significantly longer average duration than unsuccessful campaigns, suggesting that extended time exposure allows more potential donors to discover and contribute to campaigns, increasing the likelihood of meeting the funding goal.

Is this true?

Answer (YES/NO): YES